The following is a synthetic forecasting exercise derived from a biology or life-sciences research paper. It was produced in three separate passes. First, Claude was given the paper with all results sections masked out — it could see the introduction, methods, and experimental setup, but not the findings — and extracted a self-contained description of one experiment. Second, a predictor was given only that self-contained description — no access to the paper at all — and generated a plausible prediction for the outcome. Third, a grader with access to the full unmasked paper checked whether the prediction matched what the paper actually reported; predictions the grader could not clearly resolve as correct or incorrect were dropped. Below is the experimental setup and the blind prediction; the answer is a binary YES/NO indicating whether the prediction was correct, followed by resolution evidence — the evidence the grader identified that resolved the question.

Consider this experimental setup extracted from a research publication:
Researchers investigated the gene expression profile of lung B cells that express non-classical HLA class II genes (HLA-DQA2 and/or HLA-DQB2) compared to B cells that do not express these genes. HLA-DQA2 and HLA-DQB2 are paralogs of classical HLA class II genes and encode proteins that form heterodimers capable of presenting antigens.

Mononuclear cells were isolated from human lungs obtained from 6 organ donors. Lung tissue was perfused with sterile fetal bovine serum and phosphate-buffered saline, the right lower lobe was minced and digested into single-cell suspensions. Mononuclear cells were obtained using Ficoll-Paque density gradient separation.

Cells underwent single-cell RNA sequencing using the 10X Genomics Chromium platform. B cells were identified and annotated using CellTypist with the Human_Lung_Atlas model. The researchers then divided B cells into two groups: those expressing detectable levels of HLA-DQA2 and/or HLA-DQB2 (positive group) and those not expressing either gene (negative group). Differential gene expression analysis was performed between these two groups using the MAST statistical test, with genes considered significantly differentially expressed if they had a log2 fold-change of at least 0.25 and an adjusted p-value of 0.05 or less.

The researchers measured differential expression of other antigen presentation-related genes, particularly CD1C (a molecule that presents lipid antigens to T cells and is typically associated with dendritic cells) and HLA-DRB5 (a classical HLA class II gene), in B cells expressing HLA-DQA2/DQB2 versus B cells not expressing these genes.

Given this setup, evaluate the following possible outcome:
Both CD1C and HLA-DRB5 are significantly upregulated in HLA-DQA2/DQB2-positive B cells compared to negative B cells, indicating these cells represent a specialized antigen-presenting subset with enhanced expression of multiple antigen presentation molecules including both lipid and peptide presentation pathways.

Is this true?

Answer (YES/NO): YES